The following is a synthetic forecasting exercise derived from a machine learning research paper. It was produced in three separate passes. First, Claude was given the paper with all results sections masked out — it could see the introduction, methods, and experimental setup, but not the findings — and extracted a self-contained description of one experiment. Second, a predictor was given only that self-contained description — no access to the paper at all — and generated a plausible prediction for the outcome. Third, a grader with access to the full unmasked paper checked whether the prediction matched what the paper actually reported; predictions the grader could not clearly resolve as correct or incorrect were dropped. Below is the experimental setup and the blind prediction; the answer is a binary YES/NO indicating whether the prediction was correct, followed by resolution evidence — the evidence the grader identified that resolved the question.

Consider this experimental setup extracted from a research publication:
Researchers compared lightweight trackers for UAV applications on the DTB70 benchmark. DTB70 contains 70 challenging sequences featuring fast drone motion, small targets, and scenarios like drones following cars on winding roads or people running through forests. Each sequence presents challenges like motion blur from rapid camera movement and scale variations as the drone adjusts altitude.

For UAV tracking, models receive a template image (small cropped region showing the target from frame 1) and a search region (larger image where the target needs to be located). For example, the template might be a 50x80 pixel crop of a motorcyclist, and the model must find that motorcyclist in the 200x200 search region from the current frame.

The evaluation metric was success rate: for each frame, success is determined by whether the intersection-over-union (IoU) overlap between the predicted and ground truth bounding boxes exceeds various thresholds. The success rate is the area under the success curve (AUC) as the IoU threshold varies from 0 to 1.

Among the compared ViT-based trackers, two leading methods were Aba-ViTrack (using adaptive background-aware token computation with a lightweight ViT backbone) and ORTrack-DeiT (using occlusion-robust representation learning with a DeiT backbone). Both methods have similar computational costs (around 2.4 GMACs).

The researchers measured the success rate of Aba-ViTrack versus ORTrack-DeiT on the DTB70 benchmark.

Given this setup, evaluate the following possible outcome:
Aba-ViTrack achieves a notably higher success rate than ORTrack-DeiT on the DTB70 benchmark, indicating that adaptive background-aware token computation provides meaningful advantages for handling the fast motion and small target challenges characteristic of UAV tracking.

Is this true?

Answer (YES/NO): NO